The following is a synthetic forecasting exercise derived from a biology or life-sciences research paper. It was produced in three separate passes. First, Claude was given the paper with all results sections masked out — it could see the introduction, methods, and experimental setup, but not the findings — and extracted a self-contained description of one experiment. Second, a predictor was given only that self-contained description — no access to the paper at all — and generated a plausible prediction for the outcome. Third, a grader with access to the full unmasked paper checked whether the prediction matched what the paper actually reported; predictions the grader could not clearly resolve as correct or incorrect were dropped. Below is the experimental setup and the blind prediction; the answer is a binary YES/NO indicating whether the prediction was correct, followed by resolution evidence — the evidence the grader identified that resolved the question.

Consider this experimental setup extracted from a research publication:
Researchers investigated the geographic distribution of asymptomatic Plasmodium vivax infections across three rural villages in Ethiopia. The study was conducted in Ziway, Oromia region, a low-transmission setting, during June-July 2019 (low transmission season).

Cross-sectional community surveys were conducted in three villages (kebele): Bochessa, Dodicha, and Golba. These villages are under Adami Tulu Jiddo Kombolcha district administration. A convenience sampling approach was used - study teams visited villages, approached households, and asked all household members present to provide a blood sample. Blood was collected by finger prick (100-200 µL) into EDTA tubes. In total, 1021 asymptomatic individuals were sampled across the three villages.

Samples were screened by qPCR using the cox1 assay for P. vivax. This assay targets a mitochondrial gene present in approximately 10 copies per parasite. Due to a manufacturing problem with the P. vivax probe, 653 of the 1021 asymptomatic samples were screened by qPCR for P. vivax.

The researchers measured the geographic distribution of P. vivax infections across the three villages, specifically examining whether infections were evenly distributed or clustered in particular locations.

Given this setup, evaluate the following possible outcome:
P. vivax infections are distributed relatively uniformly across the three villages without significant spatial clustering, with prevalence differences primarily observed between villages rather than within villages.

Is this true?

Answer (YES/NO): NO